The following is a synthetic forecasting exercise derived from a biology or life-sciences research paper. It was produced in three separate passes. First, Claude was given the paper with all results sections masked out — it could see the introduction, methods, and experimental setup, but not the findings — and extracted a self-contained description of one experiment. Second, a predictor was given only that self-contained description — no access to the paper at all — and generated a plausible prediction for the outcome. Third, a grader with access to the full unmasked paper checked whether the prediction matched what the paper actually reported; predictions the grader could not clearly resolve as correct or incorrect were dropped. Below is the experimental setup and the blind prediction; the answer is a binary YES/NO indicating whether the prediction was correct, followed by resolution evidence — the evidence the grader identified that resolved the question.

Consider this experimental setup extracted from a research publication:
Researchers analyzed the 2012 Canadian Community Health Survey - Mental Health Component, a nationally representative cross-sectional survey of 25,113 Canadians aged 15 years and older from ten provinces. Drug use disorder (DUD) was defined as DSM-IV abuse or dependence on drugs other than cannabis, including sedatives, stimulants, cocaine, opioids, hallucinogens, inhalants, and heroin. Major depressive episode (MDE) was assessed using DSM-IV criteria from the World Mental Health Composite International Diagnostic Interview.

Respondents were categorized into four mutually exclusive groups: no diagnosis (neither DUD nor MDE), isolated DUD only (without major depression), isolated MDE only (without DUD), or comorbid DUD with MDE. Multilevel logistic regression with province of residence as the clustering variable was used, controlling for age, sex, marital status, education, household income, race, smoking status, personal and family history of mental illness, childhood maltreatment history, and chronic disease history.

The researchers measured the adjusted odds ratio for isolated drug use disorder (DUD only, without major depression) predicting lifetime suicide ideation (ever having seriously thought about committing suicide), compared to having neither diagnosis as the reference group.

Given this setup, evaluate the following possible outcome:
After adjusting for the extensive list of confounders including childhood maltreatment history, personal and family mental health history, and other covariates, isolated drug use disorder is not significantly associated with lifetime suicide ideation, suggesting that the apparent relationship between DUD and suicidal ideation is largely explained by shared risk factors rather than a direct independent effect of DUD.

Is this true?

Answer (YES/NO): NO